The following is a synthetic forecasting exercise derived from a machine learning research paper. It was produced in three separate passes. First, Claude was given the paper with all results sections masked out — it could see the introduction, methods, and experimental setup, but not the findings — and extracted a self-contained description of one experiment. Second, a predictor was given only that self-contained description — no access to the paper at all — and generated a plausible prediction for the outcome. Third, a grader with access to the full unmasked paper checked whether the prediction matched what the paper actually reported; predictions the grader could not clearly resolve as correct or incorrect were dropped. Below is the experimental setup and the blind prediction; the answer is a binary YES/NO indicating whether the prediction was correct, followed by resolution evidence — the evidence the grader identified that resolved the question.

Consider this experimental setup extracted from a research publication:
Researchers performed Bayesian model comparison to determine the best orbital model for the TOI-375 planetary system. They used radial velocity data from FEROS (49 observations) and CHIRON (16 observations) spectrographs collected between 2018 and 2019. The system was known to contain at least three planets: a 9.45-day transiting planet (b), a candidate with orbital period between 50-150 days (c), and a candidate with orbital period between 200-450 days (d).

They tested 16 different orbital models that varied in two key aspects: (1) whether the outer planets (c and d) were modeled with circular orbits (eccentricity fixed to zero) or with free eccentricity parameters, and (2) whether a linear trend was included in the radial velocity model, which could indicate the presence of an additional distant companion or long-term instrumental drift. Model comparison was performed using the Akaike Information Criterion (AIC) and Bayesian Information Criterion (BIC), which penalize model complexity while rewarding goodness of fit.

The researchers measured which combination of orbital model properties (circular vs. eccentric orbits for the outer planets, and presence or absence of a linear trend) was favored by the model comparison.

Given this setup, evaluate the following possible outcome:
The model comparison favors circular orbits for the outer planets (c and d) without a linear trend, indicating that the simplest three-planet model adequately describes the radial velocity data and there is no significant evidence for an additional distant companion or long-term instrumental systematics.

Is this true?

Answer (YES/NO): YES